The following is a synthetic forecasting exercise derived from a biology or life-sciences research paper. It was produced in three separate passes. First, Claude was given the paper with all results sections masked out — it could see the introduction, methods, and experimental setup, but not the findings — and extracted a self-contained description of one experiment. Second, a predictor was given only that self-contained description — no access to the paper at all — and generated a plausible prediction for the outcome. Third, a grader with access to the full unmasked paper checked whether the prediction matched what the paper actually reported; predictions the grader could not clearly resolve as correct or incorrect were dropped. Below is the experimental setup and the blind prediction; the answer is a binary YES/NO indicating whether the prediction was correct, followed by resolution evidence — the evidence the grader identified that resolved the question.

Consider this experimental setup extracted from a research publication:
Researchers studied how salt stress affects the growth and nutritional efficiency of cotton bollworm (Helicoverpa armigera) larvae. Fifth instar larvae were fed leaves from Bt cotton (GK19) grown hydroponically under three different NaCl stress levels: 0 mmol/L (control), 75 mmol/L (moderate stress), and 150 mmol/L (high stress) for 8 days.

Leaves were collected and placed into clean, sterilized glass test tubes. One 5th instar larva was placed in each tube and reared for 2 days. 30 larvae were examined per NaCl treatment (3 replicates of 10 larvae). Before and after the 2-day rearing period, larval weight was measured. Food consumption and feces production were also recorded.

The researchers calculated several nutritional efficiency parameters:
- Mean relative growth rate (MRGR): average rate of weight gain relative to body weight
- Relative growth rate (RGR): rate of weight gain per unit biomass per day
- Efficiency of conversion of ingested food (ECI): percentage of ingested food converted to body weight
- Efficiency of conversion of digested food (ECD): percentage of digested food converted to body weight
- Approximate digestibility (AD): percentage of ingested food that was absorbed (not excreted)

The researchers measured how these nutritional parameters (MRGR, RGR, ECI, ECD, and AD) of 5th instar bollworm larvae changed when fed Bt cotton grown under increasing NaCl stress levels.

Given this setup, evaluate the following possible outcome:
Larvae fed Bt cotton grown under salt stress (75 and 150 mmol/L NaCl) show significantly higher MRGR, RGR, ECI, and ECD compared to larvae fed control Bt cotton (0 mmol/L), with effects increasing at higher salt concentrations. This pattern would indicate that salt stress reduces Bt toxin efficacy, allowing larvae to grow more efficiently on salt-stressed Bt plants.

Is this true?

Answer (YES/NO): NO